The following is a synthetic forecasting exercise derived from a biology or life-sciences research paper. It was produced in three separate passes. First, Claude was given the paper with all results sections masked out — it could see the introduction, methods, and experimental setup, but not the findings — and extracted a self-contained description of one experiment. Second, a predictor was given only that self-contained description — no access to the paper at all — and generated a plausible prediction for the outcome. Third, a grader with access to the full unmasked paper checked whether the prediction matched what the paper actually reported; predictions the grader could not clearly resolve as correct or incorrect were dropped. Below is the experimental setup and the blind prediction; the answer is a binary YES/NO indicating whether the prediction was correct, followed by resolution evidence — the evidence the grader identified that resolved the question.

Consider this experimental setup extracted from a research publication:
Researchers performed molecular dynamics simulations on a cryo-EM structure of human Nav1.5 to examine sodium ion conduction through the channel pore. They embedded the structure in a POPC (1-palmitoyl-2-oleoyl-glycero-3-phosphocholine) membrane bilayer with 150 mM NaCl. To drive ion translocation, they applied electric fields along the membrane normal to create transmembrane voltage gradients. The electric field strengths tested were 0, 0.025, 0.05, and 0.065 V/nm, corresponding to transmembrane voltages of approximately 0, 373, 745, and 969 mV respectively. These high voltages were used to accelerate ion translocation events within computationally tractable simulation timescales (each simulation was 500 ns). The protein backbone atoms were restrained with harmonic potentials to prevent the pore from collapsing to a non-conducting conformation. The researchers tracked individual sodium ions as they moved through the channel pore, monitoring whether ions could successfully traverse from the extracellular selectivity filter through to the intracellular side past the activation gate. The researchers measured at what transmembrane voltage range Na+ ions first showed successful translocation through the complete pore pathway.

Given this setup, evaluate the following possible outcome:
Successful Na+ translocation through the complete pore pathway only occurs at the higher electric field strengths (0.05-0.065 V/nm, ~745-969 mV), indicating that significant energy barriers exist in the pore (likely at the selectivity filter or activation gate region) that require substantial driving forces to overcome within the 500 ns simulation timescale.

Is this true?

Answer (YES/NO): NO